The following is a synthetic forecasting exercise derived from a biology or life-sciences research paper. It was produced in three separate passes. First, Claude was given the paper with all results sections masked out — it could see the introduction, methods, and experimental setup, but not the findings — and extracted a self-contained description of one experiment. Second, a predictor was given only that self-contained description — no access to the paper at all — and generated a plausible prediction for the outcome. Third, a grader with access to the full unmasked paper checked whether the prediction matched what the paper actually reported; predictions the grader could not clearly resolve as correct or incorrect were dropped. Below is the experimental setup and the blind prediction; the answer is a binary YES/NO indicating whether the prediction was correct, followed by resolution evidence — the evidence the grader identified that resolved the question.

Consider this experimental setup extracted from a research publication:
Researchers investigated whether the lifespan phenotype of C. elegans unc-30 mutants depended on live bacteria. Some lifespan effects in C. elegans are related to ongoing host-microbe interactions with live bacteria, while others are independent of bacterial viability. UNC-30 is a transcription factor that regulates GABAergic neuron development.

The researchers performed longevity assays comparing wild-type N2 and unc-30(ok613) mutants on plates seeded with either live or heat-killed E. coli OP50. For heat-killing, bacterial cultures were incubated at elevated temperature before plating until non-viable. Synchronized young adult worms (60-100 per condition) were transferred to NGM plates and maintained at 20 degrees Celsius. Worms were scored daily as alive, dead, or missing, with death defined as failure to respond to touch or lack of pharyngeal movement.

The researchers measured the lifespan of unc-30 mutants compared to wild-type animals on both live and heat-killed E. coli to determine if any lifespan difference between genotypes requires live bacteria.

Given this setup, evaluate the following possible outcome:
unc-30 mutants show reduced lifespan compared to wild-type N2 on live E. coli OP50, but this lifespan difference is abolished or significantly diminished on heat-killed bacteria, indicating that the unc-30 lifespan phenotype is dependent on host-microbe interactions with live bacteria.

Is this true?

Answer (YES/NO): NO